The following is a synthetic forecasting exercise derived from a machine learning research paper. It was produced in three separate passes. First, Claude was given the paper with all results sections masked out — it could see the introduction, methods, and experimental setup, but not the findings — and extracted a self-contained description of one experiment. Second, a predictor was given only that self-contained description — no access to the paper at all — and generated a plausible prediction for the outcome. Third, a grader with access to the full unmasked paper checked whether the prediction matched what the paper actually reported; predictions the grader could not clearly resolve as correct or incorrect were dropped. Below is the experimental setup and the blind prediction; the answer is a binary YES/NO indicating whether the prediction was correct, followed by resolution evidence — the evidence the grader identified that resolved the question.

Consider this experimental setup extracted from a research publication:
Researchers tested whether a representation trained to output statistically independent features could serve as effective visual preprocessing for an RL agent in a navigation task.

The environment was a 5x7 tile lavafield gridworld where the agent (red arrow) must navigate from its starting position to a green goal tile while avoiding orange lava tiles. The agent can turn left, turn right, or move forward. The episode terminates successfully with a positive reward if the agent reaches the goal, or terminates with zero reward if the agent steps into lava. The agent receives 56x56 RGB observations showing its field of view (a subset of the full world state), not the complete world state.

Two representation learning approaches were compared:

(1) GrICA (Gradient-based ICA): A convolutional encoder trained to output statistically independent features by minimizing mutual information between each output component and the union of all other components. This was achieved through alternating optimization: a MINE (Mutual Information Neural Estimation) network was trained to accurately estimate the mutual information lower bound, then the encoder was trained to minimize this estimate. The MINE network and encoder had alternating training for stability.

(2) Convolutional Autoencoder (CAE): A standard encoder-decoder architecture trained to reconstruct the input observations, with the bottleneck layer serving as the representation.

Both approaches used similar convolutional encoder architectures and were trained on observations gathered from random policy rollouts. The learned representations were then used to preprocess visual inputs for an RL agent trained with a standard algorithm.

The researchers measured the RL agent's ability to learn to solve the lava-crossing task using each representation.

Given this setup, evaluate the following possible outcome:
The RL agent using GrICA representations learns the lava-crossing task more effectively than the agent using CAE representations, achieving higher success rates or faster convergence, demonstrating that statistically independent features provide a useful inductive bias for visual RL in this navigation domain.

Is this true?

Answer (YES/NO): NO